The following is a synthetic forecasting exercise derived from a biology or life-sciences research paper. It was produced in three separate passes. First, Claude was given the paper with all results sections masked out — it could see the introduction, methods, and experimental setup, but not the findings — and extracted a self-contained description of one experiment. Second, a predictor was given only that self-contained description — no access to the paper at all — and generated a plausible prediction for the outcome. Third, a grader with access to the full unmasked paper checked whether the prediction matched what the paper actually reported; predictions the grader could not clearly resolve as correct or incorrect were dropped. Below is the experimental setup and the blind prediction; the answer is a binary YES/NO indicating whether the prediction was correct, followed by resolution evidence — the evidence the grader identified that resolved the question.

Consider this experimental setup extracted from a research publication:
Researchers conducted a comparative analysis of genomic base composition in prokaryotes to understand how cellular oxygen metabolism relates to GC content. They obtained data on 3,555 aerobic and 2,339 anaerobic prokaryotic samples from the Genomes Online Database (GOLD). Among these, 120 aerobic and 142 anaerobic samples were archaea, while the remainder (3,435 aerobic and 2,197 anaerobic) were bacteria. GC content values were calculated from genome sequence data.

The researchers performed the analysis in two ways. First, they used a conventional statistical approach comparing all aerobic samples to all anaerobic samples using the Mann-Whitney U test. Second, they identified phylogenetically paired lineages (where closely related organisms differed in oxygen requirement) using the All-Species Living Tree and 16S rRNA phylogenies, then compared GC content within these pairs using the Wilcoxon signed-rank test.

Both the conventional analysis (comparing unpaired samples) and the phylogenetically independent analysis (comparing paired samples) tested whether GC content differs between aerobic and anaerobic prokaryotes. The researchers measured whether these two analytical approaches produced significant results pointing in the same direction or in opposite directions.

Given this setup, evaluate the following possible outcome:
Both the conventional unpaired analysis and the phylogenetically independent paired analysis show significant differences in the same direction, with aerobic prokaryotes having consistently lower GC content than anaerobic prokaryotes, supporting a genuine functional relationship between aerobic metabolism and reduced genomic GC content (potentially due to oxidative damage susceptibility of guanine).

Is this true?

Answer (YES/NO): NO